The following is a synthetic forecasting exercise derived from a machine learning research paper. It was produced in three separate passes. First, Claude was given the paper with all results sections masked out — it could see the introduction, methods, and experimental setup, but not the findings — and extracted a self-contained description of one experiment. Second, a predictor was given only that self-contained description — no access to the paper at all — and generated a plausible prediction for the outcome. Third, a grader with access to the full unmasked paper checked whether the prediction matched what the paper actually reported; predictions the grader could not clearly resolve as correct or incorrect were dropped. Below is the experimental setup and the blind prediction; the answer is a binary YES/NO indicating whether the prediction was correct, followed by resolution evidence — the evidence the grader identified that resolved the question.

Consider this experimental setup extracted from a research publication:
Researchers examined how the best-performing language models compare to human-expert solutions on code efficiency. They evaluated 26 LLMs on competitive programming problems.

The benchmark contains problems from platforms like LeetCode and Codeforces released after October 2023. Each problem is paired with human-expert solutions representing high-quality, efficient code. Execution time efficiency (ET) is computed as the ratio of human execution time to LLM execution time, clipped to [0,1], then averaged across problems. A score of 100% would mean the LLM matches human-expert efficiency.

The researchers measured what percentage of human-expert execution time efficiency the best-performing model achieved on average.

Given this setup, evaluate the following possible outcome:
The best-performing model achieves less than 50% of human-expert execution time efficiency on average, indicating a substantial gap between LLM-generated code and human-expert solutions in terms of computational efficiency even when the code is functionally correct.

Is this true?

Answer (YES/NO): NO